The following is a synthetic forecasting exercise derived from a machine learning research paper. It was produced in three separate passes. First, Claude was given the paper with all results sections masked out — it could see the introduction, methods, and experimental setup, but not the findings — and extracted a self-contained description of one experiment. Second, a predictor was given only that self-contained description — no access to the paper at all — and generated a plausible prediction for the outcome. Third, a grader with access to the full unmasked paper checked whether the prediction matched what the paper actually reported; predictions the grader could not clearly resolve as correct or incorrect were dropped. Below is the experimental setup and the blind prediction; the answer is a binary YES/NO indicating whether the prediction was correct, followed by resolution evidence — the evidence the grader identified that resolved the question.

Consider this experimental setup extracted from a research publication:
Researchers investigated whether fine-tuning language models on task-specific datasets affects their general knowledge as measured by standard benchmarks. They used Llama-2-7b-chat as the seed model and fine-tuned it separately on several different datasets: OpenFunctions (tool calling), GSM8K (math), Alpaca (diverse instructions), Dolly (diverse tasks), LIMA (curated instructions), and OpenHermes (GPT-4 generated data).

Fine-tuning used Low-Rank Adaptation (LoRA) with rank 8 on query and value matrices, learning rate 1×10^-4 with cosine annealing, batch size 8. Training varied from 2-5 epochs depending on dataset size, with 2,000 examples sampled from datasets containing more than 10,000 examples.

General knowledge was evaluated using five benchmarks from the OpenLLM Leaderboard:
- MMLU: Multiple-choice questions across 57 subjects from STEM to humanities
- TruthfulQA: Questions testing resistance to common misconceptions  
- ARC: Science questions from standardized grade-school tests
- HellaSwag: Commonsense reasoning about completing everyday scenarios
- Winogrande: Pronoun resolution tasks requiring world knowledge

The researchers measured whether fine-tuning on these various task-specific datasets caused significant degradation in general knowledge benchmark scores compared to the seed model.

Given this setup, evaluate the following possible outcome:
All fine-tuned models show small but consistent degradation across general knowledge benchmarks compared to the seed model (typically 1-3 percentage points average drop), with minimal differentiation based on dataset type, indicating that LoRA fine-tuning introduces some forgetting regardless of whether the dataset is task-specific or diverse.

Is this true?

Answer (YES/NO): NO